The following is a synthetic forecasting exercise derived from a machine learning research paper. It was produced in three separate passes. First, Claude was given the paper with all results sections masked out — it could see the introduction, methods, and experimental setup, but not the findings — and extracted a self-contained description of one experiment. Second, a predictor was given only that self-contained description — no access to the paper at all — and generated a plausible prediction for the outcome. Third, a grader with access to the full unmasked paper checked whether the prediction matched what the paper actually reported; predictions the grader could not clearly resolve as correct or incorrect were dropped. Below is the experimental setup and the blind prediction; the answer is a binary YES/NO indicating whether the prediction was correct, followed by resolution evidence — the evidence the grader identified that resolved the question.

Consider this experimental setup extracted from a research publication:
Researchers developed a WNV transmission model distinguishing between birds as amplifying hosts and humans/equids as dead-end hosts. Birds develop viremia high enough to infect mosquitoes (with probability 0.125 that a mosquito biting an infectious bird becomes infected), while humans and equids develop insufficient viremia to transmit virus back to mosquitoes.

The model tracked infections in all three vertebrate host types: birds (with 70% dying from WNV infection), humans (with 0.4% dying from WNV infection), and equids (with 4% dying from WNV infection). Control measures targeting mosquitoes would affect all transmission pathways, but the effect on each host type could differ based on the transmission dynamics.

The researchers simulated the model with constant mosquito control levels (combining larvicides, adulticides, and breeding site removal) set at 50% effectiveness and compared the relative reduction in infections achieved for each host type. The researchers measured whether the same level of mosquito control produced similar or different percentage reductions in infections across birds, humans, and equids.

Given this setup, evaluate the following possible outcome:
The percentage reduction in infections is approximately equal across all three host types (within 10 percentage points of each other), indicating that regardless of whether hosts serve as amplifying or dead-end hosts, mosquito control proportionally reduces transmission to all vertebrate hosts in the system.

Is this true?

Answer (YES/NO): NO